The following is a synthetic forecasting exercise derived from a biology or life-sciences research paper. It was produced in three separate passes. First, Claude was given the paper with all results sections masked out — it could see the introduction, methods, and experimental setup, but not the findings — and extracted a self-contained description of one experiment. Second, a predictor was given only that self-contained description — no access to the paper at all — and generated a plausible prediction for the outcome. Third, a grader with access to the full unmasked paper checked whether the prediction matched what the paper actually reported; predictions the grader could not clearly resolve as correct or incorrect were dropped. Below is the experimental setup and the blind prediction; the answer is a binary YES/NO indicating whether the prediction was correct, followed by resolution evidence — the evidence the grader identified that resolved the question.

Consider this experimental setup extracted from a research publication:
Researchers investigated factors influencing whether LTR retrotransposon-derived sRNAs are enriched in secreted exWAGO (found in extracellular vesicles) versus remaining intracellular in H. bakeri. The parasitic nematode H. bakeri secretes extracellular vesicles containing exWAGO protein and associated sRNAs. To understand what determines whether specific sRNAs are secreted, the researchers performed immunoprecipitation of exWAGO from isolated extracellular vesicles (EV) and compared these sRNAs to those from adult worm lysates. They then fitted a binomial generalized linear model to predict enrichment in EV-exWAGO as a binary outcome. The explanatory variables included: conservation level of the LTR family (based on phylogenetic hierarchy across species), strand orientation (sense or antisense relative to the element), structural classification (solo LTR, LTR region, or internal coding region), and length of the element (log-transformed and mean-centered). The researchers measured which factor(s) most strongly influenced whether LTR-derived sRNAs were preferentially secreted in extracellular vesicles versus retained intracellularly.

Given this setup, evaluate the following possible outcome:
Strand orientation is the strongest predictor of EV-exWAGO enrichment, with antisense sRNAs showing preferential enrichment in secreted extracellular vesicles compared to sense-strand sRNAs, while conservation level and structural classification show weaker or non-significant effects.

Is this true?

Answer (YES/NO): NO